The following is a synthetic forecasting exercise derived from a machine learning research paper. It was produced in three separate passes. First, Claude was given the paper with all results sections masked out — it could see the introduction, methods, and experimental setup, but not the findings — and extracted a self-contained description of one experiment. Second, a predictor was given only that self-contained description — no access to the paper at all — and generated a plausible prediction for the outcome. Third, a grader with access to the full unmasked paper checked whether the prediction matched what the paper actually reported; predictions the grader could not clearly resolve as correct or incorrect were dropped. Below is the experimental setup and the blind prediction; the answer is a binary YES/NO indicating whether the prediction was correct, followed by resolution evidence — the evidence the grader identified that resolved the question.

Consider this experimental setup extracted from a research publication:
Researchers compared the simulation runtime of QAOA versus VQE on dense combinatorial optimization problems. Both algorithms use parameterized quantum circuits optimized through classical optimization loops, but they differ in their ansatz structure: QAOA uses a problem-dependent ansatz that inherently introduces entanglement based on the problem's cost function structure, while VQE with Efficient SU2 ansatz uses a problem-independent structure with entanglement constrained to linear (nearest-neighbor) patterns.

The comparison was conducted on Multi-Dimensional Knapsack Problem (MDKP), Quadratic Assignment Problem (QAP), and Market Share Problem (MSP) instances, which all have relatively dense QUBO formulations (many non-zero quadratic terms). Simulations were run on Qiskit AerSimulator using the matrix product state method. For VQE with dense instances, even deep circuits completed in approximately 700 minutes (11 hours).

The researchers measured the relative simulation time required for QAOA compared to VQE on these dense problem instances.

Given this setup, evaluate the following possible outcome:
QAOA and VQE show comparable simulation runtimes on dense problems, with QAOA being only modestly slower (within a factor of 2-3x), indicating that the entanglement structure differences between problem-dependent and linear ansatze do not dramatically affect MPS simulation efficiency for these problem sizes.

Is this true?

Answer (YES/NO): NO